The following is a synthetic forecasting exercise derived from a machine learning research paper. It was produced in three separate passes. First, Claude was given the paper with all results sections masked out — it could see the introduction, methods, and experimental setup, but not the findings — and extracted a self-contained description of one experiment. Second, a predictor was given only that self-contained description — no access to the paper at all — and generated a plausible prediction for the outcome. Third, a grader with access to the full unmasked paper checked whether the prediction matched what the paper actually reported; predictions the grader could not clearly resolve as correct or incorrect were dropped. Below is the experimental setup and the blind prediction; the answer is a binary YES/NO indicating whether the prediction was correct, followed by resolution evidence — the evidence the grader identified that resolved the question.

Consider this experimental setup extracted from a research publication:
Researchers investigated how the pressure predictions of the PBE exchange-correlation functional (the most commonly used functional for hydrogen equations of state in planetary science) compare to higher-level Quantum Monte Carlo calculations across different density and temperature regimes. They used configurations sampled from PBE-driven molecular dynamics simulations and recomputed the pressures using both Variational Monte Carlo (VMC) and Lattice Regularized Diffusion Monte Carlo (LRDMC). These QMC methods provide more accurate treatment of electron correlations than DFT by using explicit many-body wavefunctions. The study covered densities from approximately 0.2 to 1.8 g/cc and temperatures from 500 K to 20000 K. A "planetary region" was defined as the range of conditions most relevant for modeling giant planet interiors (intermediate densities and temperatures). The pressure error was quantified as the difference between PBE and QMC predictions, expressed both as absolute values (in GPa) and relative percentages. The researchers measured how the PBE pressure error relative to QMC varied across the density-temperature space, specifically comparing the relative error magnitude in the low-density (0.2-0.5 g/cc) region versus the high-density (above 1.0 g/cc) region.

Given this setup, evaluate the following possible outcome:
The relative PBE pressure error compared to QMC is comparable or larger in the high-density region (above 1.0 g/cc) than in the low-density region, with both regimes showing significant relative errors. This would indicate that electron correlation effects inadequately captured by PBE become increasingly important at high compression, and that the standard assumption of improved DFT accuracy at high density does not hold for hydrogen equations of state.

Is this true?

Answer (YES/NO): NO